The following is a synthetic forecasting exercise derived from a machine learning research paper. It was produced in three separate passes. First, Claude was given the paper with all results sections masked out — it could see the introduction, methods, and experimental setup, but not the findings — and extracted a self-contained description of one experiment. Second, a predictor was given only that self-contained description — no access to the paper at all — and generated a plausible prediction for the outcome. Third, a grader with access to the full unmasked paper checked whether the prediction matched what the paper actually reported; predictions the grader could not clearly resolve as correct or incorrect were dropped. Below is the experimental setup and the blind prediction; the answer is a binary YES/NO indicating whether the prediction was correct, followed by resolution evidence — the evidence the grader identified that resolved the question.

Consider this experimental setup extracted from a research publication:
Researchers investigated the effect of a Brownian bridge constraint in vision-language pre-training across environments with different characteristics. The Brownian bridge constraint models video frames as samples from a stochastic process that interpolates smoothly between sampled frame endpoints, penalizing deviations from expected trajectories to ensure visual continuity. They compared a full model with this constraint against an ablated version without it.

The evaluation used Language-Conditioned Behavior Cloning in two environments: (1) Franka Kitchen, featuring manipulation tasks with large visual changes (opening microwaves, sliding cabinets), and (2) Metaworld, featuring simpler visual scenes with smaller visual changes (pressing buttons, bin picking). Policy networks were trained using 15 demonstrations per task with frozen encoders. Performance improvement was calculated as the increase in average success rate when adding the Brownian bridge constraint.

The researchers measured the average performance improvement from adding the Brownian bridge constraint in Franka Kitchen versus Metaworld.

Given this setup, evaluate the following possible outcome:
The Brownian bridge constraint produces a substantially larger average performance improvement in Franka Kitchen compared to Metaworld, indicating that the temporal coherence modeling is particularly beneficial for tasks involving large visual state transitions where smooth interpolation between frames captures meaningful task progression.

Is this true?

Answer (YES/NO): YES